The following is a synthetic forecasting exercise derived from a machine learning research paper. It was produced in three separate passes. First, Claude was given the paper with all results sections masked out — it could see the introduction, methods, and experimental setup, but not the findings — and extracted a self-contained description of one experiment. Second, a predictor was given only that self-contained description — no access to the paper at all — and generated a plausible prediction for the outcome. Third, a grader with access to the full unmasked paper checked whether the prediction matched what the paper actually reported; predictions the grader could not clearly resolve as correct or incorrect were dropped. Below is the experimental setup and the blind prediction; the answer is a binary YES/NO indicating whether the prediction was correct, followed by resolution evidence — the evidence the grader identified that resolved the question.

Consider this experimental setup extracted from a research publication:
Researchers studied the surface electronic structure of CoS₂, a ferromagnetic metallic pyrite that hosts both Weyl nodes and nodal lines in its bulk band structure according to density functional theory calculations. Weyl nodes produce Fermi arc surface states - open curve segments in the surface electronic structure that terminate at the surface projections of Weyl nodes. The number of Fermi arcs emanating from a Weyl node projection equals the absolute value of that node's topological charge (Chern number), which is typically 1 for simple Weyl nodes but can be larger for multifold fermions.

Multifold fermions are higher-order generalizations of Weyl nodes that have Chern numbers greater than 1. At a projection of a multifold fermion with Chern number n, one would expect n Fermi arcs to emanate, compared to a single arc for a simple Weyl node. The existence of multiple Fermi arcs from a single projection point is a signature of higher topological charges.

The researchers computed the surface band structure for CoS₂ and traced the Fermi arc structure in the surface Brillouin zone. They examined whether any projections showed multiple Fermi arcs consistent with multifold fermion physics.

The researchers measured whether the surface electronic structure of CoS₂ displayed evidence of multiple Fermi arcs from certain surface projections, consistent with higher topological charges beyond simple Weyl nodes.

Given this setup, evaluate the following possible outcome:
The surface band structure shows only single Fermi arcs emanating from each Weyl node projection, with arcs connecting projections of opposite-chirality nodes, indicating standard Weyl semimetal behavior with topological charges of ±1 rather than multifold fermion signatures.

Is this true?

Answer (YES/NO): YES